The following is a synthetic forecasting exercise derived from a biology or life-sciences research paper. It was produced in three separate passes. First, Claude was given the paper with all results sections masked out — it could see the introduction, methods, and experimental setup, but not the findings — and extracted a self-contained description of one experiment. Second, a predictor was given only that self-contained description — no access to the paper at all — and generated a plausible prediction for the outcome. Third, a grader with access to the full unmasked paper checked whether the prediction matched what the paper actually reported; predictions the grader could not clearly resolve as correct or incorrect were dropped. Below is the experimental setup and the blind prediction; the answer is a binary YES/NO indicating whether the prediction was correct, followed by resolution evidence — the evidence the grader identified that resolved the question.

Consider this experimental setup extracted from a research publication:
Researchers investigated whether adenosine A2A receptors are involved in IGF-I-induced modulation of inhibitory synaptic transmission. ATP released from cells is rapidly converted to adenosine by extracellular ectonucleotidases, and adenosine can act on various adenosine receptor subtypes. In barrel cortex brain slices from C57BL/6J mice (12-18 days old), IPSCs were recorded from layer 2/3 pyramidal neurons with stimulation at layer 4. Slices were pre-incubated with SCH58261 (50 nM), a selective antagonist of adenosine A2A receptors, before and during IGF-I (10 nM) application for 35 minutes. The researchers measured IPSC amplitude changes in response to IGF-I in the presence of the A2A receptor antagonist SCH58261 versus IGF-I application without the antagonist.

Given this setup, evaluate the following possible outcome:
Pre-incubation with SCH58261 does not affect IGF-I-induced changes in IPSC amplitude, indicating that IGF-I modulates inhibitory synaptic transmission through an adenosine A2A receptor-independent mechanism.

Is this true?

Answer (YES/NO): NO